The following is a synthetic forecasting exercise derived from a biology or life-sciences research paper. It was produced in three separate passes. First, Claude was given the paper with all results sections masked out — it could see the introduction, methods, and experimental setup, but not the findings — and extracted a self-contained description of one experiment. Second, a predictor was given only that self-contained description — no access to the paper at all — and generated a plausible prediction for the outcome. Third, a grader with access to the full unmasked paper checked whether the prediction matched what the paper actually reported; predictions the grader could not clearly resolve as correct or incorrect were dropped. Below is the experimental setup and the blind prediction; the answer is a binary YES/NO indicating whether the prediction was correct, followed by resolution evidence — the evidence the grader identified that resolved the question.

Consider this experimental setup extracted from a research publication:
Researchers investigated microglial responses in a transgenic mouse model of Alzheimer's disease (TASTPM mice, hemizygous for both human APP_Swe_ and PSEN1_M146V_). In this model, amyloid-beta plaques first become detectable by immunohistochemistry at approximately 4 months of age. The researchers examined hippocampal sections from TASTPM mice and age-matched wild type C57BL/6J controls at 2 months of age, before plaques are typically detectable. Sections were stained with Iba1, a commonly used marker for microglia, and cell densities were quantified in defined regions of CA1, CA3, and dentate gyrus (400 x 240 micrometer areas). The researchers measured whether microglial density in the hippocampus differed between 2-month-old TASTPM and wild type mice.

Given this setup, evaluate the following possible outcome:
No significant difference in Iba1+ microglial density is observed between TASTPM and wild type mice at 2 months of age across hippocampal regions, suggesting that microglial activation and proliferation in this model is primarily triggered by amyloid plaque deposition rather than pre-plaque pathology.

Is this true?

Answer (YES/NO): NO